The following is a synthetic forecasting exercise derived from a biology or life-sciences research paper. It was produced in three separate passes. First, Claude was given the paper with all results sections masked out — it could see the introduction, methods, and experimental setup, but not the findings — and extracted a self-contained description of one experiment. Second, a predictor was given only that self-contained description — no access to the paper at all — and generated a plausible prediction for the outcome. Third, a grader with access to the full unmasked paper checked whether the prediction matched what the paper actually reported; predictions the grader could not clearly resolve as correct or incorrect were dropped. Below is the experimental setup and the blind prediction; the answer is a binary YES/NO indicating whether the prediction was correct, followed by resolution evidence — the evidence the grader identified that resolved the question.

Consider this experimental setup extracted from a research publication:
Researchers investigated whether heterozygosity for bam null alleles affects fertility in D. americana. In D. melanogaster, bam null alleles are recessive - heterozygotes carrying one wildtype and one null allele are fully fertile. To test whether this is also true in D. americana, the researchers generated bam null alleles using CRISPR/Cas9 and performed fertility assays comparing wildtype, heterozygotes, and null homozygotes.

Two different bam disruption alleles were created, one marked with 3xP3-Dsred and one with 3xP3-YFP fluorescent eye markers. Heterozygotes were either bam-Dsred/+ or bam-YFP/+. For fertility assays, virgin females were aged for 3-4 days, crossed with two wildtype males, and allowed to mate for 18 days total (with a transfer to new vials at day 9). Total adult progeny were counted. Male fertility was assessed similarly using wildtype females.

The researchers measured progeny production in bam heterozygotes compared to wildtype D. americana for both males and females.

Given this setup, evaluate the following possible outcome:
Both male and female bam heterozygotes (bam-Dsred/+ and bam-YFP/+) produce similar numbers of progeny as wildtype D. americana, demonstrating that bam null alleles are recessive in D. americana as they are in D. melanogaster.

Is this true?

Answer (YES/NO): YES